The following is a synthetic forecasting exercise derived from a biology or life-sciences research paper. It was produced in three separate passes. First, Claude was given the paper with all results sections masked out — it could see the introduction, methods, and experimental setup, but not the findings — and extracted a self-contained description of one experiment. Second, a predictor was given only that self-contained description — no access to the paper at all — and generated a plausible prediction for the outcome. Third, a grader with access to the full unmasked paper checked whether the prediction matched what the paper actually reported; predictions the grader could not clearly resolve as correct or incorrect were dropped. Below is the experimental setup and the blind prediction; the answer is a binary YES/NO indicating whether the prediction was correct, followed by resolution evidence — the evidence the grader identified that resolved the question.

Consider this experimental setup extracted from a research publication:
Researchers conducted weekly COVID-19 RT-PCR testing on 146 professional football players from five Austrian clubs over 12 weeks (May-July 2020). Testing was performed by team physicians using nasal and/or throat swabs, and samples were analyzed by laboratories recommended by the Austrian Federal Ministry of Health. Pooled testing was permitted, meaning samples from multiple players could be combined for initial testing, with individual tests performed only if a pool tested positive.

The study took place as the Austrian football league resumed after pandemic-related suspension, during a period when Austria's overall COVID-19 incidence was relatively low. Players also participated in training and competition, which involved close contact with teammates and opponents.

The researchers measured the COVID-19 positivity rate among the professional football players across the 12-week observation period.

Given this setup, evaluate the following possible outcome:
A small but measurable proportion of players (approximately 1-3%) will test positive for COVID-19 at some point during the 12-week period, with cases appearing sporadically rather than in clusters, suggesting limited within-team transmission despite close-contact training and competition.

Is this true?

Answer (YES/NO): NO